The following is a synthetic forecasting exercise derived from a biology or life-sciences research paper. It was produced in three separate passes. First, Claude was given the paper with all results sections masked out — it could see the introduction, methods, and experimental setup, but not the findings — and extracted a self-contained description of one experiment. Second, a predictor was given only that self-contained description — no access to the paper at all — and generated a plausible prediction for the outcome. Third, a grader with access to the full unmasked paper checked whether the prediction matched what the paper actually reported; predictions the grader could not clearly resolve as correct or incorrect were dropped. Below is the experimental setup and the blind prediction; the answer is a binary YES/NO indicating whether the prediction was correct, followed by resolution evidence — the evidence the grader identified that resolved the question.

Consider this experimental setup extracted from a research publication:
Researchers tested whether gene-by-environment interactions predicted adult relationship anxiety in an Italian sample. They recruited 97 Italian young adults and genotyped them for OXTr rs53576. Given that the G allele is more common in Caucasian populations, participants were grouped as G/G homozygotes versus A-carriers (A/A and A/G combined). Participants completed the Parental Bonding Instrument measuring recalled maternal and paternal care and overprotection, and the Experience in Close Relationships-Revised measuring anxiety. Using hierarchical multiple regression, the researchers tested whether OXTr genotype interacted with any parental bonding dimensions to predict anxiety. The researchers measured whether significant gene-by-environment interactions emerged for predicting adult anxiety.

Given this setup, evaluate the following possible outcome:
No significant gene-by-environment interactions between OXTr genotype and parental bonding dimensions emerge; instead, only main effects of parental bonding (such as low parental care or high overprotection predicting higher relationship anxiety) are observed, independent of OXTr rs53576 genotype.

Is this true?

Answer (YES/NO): YES